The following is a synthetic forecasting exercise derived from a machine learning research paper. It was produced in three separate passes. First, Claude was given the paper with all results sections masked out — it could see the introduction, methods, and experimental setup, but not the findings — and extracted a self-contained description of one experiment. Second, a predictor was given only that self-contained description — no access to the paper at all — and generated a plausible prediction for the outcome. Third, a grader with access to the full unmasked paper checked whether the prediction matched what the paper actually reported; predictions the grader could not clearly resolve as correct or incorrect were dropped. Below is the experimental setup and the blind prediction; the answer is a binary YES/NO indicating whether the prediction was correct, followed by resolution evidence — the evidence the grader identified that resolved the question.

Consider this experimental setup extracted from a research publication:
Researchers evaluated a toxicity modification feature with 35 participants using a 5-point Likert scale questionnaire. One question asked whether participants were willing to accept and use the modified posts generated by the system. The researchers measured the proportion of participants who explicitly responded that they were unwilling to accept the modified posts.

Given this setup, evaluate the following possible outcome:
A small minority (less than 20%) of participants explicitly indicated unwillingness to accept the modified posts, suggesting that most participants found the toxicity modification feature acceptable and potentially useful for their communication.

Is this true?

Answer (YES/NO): NO